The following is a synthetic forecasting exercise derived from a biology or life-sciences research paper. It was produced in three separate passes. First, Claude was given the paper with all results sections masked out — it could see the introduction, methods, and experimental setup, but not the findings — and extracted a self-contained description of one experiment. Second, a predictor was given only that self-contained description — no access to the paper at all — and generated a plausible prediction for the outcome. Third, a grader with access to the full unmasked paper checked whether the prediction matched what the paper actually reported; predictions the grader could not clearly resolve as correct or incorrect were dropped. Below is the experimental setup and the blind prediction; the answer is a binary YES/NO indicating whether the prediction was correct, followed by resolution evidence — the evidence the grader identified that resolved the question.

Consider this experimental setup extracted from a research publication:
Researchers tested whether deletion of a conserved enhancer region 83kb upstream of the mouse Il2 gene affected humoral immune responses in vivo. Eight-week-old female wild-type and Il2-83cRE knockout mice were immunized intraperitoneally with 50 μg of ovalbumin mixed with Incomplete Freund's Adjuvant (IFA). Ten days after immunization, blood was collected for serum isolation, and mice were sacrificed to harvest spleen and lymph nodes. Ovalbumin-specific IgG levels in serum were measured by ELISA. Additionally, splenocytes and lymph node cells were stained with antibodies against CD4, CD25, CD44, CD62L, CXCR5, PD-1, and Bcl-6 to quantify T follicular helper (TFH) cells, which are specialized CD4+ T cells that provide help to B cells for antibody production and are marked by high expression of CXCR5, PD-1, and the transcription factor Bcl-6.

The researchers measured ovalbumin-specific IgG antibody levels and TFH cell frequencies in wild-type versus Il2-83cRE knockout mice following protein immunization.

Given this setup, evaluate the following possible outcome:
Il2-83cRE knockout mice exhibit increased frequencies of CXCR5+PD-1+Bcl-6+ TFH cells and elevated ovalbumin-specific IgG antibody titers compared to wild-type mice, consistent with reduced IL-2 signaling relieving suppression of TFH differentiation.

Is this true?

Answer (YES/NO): YES